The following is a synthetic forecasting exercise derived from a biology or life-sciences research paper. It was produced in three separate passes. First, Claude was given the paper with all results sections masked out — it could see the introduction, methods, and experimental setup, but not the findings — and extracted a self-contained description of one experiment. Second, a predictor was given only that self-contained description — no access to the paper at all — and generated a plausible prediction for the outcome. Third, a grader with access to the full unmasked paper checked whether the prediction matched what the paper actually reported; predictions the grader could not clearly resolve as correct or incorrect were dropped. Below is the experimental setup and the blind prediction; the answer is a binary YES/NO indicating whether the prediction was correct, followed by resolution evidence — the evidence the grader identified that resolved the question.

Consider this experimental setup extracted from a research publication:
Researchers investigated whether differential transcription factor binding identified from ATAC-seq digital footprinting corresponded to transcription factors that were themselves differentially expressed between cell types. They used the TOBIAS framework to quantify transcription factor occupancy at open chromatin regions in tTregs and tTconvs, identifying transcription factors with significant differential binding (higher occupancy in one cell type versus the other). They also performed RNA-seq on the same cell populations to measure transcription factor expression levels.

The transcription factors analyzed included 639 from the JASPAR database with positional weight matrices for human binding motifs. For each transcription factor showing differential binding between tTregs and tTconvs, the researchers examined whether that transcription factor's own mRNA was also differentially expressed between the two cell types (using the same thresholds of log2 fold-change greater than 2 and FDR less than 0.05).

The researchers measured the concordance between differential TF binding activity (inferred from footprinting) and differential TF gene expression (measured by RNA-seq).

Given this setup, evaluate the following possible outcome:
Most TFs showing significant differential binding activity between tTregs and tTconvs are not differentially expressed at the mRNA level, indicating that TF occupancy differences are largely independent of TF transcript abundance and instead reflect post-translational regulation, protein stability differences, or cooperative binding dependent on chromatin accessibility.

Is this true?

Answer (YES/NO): YES